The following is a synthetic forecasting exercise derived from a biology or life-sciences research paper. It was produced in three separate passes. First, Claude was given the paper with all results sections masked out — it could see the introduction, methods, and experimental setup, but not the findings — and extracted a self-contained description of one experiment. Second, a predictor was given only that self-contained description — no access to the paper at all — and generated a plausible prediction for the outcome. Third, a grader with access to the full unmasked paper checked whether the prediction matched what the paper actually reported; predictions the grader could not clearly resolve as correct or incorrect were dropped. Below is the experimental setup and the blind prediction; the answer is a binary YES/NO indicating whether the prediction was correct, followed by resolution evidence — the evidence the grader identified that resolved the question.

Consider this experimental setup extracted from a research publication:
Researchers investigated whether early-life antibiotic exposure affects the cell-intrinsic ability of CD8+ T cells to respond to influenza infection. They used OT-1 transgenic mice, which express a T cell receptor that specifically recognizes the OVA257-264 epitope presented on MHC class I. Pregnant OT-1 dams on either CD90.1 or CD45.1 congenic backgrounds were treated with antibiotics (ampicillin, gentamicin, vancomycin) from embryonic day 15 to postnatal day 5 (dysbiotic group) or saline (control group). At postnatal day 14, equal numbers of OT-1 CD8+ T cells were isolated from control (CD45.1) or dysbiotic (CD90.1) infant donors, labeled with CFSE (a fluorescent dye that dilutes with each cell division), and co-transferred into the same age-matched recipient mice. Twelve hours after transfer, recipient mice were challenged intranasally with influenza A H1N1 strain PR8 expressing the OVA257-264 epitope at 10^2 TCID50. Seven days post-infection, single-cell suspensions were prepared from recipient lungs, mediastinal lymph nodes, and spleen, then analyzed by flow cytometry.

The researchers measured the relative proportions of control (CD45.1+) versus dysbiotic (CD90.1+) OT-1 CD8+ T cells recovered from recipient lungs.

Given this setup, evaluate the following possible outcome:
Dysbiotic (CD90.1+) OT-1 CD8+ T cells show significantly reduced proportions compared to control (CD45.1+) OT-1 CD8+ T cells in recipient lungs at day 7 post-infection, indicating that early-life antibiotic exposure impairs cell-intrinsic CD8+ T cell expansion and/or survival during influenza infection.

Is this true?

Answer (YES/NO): YES